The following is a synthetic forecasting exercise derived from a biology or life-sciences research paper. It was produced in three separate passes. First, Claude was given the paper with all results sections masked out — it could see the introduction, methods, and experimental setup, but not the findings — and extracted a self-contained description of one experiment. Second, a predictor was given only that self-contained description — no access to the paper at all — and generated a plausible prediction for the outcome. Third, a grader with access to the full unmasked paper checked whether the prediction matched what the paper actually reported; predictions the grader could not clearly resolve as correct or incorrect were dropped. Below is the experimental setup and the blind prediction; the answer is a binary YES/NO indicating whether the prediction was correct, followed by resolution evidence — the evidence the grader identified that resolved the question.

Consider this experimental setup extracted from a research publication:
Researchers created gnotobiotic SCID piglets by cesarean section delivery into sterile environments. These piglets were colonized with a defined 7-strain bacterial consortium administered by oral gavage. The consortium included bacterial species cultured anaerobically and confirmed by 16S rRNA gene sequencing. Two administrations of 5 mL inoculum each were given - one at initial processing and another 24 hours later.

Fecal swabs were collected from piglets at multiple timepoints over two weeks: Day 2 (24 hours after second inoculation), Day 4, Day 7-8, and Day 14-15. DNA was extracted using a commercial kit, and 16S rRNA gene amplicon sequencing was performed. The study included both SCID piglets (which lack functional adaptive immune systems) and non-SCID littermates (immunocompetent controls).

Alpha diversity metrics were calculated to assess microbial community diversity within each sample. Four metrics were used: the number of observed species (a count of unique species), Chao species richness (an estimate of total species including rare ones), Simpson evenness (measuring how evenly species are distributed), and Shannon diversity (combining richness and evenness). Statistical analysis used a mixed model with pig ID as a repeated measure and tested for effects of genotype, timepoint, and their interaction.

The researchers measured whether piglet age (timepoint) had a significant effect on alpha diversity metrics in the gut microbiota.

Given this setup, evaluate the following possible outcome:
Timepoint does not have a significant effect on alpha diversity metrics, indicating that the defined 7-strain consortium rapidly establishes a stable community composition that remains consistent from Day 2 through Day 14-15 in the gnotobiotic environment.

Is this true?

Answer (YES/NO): NO